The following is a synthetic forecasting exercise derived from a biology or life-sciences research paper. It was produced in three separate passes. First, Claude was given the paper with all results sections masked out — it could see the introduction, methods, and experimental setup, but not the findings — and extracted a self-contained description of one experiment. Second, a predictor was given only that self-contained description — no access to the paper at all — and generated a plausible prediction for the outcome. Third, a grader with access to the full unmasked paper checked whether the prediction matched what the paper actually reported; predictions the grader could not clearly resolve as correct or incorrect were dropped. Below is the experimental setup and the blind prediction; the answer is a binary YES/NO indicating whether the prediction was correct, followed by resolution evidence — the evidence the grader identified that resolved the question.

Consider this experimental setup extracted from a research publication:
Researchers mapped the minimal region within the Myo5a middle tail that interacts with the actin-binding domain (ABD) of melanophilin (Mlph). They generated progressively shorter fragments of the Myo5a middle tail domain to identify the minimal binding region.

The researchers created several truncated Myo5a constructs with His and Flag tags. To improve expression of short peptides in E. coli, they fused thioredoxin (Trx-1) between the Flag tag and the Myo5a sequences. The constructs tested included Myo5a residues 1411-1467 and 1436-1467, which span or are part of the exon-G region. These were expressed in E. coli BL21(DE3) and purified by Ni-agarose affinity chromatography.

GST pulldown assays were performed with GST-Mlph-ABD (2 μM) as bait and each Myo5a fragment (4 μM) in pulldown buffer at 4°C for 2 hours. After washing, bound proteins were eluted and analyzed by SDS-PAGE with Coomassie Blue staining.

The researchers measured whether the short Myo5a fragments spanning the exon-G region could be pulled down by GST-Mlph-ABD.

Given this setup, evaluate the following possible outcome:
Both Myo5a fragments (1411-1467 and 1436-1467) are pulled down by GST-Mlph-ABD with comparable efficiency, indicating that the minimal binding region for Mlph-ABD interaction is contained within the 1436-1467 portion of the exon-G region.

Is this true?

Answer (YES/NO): NO